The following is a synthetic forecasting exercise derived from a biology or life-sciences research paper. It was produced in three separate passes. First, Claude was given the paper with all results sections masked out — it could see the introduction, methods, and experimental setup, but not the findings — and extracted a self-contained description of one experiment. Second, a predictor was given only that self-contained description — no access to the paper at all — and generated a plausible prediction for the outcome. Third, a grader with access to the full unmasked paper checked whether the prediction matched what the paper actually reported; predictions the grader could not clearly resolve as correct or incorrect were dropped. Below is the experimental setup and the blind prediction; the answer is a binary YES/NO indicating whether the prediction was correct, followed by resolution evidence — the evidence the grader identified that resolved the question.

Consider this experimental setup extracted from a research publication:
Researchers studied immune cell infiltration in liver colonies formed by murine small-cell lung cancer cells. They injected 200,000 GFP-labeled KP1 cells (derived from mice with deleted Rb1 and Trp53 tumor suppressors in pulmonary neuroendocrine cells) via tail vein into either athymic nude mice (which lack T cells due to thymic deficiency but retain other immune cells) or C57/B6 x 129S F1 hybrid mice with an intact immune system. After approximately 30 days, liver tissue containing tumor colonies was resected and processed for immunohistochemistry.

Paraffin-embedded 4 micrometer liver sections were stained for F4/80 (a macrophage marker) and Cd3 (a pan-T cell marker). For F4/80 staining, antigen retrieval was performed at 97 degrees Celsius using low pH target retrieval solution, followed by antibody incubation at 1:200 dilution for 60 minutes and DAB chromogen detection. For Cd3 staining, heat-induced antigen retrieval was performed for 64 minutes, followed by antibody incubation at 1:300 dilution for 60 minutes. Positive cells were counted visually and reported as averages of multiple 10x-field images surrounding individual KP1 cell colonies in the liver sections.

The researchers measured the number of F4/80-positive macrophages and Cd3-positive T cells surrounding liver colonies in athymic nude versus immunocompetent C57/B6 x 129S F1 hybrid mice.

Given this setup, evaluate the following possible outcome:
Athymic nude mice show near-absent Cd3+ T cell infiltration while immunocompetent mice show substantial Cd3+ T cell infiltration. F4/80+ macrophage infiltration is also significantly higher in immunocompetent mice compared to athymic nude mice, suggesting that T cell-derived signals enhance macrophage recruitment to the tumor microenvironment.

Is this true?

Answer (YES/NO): NO